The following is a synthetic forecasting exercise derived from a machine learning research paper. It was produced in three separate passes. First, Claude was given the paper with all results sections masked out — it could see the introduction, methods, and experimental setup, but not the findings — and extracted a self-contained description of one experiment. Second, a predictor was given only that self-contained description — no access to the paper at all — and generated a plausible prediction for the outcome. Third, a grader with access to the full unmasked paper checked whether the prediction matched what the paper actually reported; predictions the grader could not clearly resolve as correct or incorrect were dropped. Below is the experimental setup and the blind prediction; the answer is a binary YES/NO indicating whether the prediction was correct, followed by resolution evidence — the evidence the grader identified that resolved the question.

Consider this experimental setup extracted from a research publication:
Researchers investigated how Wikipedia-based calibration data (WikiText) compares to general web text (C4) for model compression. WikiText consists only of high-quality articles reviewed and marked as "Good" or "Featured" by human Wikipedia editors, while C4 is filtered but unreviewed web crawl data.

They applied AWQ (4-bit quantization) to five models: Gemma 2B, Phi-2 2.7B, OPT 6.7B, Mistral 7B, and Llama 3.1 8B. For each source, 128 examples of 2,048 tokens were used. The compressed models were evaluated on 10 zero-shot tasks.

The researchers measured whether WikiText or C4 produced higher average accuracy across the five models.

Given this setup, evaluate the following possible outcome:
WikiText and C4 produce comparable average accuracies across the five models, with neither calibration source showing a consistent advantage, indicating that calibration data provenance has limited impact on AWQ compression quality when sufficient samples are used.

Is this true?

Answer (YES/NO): YES